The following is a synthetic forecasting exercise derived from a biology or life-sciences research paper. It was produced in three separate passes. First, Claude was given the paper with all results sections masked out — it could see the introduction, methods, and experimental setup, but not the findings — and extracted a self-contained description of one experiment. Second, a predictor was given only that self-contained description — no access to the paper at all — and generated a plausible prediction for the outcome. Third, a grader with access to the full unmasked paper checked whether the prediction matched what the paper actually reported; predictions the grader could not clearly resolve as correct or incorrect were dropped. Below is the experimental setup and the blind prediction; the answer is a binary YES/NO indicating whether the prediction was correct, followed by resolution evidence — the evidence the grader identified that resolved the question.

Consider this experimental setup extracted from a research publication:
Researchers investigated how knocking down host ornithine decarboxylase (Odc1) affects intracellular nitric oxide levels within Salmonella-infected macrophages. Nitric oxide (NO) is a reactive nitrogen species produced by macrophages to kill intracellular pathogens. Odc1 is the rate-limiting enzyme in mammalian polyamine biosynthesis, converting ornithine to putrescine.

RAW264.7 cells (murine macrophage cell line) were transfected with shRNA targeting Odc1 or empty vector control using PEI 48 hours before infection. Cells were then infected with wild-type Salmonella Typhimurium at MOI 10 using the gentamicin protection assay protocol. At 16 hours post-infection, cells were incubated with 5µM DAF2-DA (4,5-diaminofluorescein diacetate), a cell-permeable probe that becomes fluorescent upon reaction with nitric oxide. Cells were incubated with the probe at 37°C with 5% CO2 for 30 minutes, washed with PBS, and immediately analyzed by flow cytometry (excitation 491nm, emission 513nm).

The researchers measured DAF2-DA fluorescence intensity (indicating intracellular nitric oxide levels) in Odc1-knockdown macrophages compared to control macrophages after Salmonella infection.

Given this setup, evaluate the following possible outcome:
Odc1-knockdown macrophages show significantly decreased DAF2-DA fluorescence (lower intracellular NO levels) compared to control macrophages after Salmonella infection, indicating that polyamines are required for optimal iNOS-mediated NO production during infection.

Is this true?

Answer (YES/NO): NO